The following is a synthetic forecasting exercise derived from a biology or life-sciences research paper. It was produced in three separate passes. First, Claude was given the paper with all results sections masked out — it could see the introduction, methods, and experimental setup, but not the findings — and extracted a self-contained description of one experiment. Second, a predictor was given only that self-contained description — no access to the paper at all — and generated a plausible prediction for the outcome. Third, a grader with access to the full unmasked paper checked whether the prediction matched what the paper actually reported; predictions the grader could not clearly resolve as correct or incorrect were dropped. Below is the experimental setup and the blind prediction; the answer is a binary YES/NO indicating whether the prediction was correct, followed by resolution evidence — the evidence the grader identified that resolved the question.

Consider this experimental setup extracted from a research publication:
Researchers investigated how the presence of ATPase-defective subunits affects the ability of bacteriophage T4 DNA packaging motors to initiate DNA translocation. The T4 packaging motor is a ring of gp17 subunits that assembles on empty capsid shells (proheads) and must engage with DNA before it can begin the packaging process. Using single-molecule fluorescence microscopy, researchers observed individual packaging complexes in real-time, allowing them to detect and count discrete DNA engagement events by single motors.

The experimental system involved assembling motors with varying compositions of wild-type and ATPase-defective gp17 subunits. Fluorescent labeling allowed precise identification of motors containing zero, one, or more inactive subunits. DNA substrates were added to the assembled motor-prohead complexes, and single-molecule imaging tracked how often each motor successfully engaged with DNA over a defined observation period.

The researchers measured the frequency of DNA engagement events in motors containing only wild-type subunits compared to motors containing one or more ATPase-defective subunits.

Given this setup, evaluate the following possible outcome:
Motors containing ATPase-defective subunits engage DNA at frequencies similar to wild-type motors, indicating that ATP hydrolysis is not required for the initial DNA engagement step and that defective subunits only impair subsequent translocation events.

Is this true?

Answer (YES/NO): NO